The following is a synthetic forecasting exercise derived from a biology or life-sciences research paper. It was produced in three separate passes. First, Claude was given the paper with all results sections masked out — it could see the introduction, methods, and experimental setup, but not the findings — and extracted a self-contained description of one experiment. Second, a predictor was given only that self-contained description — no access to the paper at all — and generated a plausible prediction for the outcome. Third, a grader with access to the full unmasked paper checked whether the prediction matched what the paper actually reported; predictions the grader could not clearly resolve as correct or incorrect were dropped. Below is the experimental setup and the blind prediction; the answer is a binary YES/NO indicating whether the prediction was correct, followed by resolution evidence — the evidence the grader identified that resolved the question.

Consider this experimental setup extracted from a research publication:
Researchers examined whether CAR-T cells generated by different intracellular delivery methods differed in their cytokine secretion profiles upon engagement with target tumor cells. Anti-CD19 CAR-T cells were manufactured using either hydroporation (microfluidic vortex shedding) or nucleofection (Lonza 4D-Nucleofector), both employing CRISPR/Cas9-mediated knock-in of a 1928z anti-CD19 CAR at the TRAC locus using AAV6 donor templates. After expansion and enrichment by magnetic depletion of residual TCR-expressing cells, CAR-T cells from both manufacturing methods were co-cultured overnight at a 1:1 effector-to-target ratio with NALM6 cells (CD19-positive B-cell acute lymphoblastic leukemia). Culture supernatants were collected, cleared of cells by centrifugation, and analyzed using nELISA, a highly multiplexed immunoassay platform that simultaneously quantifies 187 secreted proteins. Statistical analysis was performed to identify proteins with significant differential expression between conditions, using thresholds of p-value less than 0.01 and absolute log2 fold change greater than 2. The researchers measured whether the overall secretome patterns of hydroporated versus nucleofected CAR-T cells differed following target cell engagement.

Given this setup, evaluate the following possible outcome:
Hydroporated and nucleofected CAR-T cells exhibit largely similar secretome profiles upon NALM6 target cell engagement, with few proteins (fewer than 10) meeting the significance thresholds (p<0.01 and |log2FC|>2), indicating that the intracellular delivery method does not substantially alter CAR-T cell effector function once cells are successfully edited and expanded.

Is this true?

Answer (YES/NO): YES